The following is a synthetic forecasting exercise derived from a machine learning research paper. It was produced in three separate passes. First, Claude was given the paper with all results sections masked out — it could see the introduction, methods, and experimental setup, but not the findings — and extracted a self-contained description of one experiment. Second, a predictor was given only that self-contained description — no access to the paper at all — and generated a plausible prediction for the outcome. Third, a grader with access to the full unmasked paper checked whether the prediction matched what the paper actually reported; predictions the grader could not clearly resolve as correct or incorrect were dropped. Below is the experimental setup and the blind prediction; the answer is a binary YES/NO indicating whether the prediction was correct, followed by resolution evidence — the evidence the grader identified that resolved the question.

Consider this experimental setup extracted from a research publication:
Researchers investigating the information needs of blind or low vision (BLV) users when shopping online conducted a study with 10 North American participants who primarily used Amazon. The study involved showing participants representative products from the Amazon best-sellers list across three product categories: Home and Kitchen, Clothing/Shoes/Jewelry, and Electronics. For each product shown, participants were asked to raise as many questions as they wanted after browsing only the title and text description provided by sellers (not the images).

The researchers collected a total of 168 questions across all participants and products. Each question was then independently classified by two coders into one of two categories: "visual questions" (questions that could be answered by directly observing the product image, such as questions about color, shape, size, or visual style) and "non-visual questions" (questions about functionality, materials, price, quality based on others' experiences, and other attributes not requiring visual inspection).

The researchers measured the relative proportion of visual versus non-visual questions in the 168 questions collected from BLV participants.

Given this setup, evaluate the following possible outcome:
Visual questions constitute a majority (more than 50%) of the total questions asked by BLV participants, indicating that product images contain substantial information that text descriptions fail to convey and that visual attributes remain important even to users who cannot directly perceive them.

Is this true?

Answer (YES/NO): YES